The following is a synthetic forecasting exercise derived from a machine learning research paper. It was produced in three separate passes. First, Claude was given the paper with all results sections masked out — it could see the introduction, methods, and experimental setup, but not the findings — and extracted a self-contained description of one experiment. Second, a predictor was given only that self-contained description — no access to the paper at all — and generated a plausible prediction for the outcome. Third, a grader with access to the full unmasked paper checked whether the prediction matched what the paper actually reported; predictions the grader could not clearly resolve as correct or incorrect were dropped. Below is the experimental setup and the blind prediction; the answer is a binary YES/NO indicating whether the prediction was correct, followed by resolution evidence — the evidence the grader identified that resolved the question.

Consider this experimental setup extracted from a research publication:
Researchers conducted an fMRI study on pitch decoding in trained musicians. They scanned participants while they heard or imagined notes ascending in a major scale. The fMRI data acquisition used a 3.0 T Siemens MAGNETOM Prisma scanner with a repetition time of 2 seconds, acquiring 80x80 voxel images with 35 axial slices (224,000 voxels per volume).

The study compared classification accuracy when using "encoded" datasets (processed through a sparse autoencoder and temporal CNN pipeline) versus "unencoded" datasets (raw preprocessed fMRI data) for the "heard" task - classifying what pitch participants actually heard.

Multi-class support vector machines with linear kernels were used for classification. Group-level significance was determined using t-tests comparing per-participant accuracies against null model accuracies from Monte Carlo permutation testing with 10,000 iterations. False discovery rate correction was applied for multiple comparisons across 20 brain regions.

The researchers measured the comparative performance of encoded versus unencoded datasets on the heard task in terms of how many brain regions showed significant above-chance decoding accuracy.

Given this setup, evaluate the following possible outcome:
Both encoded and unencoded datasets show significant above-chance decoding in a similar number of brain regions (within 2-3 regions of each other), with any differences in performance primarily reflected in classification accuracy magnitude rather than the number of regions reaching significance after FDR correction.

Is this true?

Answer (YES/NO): YES